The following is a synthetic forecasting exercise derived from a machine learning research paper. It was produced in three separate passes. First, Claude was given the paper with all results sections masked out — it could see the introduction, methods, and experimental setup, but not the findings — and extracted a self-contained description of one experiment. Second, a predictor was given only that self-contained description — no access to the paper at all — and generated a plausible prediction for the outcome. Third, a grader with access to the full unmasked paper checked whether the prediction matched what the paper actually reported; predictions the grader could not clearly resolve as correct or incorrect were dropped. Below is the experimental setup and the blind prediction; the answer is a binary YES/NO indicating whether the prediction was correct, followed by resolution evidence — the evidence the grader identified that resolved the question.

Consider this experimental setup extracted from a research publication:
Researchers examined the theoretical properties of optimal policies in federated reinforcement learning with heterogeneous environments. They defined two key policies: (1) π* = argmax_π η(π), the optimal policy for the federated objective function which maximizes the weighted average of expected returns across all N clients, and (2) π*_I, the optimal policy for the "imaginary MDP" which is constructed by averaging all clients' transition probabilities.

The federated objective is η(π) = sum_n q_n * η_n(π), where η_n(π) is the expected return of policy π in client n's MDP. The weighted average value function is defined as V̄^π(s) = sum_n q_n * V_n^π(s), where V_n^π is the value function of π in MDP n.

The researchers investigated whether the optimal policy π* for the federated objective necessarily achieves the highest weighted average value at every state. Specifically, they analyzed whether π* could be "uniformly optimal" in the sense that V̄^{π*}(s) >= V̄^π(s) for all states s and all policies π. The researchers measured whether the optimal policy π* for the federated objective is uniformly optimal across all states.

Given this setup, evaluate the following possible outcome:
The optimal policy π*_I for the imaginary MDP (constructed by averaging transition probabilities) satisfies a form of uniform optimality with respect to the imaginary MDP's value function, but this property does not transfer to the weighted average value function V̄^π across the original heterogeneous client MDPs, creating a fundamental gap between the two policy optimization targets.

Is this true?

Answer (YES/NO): YES